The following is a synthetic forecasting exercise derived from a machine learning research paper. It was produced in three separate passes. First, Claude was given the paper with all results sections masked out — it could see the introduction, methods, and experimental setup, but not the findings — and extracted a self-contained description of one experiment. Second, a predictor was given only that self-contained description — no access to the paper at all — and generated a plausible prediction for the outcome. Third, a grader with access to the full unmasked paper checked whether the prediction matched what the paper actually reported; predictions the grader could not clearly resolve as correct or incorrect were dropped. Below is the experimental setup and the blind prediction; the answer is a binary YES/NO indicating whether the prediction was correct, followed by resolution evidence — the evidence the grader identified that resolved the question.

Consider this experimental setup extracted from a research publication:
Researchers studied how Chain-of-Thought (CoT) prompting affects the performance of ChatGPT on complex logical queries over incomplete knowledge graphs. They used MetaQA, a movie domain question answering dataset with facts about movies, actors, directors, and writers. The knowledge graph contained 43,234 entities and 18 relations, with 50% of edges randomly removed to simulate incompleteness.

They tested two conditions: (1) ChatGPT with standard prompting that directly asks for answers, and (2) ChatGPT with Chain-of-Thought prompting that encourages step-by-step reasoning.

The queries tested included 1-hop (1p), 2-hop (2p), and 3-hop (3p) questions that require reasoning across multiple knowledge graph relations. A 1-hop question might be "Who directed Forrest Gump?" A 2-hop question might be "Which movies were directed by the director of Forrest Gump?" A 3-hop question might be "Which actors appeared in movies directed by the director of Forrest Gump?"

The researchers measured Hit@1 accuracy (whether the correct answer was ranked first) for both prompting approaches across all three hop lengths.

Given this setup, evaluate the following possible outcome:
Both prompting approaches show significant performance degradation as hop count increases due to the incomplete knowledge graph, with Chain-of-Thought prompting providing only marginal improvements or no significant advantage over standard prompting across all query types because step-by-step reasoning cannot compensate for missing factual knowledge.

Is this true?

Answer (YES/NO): NO